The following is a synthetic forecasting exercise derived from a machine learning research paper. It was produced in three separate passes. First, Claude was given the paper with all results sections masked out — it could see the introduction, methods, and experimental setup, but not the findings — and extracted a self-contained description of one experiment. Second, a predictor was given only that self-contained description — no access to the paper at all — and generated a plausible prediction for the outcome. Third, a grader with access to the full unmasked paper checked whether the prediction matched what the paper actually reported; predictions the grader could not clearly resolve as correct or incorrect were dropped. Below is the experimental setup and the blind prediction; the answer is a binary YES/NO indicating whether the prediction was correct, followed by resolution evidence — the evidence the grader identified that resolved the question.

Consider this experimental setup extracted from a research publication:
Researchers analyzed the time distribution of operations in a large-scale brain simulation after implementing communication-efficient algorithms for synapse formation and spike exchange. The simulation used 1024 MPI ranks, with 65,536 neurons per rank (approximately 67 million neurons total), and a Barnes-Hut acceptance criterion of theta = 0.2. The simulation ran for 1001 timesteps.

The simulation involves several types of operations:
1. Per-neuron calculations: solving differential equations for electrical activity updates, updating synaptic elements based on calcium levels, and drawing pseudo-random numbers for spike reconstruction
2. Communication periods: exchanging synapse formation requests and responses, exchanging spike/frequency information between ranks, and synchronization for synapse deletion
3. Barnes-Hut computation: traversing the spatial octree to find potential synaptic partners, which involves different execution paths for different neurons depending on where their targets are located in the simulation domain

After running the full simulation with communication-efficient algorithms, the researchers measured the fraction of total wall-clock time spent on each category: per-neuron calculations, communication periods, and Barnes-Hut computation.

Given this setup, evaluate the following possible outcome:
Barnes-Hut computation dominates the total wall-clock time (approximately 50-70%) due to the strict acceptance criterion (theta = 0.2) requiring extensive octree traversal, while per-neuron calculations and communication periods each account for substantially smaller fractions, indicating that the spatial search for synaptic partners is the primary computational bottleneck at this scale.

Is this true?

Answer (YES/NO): YES